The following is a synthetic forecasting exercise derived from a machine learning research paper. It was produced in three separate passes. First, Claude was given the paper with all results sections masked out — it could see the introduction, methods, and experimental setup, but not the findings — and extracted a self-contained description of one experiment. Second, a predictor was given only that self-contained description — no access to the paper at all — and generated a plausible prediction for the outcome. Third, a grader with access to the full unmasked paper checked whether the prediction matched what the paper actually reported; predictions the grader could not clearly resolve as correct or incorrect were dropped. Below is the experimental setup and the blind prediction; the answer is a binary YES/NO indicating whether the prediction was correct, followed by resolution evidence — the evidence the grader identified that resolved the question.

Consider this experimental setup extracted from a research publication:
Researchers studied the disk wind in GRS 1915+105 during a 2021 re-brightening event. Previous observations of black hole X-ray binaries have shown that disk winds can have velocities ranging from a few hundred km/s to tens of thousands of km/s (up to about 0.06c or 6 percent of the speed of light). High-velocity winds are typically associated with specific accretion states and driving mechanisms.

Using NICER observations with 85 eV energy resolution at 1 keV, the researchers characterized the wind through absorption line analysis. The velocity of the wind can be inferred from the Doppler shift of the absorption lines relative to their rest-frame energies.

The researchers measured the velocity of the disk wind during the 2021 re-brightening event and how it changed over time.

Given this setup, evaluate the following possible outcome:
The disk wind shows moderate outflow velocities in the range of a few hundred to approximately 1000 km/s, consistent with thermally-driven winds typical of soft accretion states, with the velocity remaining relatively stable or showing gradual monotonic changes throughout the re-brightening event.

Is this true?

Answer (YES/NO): NO